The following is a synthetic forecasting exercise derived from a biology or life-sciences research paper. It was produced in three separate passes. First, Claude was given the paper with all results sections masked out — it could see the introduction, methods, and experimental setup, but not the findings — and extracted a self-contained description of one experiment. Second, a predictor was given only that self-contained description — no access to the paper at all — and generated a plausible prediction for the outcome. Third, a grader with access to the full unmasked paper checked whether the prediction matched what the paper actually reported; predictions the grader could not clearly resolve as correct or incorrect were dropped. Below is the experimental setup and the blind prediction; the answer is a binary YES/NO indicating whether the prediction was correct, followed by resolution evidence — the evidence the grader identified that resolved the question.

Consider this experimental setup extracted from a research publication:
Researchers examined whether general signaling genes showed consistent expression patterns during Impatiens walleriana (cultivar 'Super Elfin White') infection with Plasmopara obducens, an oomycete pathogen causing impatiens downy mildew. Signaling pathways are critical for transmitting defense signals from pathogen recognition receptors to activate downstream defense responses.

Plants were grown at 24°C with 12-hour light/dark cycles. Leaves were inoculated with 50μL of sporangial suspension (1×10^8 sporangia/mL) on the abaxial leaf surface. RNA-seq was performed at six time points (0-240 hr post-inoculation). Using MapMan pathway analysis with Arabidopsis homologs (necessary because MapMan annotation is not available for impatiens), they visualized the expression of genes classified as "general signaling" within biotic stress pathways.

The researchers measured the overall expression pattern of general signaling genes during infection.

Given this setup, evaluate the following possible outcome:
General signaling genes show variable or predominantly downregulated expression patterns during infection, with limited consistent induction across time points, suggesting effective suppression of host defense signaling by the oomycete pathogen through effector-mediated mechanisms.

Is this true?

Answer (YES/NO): NO